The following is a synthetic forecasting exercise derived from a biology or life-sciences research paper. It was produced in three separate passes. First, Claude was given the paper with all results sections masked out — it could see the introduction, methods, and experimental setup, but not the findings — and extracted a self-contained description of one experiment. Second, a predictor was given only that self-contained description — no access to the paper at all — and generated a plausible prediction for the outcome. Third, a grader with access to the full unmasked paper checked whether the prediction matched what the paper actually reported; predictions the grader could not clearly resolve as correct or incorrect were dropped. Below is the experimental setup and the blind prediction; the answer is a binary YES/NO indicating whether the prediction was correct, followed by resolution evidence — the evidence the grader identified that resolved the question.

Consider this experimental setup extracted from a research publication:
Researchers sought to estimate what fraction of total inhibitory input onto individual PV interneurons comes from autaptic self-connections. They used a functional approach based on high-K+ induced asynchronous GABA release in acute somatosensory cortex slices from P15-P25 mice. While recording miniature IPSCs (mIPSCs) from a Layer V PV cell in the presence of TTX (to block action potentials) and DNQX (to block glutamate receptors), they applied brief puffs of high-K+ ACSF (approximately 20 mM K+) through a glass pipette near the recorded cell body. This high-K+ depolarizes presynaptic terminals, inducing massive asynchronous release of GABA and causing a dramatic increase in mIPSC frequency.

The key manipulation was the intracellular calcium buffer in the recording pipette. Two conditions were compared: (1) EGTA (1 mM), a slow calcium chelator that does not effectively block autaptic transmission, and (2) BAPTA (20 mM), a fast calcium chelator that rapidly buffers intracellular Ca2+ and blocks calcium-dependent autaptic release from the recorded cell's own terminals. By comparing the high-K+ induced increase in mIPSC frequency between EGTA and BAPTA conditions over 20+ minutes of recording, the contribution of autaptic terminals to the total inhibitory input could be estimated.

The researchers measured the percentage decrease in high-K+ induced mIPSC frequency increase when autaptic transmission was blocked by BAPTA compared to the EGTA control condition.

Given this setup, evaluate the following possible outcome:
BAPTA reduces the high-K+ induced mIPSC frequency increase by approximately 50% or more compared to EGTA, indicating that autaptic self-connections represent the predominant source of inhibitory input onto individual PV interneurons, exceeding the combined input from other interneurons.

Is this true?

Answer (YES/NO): NO